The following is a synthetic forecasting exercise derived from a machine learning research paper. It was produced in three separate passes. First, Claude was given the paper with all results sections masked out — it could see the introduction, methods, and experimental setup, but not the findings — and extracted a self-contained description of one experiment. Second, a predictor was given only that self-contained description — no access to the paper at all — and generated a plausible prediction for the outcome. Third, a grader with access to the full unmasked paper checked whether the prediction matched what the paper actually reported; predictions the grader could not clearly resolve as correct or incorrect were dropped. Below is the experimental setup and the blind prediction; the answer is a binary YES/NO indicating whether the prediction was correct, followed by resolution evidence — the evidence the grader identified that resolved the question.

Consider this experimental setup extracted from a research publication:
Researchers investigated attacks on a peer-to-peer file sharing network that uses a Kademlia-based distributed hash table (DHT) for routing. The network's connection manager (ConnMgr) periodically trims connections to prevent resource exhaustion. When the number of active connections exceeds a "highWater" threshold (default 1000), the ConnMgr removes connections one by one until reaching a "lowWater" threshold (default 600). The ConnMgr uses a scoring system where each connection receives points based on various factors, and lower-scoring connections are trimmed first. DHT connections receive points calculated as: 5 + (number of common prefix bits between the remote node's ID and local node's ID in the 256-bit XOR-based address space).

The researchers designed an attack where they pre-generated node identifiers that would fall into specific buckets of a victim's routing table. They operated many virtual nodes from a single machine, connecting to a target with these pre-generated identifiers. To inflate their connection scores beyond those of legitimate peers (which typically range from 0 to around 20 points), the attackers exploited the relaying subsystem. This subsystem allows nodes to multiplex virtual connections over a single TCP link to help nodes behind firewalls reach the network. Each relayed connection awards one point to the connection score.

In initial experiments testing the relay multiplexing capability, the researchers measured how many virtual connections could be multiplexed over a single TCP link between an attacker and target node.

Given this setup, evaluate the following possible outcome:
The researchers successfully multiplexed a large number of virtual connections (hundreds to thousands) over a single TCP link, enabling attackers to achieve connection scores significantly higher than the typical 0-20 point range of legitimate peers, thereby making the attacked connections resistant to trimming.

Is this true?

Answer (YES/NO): YES